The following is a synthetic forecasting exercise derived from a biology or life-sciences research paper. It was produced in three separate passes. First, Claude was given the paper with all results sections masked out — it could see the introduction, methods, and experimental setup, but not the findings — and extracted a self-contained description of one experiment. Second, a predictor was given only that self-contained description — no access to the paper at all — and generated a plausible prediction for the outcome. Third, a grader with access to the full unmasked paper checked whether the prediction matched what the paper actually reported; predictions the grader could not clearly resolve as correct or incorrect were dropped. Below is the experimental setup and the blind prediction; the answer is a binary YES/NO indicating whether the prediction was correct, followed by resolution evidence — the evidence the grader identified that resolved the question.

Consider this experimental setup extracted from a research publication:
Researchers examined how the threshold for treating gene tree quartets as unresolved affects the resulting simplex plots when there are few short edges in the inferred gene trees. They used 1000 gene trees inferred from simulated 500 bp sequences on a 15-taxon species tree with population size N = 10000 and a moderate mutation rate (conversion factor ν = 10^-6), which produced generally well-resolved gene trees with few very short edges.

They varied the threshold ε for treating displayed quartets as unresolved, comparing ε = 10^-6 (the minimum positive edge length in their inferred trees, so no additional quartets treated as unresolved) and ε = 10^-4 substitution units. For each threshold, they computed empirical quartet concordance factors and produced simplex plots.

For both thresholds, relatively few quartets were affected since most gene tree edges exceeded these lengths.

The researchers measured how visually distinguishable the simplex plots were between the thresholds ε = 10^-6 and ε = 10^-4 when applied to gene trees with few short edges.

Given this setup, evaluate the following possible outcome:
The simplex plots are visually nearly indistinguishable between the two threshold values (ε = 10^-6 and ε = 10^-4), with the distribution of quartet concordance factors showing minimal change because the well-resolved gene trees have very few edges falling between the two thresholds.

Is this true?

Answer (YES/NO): YES